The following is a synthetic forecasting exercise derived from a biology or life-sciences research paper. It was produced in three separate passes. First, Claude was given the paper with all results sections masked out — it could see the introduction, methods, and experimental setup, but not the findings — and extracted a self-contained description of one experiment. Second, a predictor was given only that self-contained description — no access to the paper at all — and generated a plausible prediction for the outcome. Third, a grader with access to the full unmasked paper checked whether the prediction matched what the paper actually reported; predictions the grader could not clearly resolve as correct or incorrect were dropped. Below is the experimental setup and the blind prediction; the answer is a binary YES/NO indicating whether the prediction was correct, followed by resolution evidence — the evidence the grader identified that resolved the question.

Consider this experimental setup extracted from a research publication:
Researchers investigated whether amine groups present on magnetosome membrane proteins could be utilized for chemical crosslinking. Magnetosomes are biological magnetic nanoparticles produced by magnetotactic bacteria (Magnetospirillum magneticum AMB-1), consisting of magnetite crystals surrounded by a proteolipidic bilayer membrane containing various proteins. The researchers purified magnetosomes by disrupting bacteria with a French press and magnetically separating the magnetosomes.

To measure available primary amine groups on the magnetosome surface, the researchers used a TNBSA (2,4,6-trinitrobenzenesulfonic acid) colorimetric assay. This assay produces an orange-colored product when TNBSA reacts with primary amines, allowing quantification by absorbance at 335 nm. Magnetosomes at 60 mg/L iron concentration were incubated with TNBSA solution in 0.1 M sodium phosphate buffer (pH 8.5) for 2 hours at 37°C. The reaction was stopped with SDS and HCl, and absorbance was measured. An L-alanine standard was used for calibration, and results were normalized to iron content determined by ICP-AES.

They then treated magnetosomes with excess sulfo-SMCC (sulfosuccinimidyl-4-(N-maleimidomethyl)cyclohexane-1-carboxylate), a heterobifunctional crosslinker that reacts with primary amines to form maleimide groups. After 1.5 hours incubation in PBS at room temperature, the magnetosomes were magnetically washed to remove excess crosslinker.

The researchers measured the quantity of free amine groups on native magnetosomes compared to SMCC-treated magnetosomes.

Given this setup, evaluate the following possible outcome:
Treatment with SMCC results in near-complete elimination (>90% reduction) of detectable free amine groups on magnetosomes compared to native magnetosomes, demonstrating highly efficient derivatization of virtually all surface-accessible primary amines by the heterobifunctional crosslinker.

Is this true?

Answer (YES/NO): NO